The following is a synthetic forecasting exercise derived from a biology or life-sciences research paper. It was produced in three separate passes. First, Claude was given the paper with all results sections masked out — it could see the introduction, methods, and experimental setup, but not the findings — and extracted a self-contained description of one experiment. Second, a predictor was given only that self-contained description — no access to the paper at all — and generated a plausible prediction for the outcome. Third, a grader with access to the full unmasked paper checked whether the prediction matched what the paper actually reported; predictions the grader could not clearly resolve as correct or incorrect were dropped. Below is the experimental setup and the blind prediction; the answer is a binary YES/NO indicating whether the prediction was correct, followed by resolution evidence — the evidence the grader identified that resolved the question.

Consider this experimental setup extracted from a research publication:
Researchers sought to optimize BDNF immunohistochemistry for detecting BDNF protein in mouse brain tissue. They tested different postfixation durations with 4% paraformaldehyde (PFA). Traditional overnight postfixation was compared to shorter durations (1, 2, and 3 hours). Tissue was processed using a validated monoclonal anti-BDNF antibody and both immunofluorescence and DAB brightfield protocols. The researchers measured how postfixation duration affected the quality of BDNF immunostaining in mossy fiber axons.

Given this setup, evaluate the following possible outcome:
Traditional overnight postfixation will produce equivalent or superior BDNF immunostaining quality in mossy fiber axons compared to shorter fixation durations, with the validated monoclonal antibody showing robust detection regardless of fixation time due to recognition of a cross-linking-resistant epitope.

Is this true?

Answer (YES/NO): NO